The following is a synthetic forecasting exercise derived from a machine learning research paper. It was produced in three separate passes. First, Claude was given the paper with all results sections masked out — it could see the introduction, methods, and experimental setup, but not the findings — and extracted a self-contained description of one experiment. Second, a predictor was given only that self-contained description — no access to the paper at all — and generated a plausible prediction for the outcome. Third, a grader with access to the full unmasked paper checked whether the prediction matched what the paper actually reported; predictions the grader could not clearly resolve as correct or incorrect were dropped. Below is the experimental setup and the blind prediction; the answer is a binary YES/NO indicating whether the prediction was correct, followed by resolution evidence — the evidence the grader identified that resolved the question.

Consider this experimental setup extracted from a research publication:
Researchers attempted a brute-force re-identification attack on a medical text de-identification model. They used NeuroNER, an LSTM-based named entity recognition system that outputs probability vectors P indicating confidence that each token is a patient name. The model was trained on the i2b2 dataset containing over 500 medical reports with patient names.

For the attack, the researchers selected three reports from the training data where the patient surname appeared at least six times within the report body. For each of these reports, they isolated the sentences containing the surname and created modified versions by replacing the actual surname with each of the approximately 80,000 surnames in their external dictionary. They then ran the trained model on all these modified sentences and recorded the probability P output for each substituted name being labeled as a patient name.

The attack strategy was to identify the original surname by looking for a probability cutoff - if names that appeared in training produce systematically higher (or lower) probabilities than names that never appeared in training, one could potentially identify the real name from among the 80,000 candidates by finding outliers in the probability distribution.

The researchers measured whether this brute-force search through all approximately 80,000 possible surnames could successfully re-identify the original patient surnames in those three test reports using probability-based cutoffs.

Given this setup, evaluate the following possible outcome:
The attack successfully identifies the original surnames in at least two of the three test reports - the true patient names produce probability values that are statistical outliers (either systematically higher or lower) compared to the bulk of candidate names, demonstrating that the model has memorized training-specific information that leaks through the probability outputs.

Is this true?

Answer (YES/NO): NO